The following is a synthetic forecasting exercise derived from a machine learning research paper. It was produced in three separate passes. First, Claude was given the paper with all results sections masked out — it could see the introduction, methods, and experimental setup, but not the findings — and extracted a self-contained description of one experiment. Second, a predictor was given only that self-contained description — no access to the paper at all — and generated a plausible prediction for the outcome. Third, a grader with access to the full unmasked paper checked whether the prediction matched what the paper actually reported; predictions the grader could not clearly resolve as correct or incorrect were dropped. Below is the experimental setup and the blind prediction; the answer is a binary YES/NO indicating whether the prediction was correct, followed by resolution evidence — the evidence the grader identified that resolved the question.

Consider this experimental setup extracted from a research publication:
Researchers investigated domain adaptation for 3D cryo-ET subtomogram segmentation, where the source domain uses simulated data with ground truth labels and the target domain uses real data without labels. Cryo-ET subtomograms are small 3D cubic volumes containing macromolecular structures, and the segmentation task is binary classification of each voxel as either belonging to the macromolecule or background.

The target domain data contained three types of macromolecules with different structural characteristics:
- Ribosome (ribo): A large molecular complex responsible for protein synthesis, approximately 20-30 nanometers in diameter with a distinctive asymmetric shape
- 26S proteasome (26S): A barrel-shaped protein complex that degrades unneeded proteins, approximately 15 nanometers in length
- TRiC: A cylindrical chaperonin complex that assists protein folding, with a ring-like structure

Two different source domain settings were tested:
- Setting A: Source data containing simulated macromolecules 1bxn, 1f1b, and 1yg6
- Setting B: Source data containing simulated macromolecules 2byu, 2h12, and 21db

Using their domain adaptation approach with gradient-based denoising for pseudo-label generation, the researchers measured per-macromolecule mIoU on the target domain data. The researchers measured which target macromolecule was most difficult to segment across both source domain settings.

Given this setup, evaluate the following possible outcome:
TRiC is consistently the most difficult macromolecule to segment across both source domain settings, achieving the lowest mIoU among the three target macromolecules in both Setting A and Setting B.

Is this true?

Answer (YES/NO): NO